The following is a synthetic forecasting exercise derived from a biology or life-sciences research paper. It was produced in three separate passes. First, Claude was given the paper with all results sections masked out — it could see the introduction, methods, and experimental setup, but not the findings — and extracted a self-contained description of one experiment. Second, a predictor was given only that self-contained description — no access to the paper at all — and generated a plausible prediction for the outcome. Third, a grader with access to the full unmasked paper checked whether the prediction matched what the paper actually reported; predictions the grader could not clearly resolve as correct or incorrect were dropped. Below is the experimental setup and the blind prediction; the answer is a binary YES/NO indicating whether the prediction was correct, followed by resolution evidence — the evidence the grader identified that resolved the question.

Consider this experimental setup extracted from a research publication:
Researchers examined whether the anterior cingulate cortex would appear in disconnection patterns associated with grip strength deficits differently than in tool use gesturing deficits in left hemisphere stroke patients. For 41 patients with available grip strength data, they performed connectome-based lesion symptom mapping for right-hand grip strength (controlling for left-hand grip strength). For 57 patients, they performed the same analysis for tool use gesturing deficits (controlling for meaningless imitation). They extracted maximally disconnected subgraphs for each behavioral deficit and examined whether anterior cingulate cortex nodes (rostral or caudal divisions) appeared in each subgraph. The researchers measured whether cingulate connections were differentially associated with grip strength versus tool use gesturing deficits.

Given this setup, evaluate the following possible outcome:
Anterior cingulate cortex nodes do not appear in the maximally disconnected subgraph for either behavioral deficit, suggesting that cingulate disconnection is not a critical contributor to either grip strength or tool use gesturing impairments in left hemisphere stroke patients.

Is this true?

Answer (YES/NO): NO